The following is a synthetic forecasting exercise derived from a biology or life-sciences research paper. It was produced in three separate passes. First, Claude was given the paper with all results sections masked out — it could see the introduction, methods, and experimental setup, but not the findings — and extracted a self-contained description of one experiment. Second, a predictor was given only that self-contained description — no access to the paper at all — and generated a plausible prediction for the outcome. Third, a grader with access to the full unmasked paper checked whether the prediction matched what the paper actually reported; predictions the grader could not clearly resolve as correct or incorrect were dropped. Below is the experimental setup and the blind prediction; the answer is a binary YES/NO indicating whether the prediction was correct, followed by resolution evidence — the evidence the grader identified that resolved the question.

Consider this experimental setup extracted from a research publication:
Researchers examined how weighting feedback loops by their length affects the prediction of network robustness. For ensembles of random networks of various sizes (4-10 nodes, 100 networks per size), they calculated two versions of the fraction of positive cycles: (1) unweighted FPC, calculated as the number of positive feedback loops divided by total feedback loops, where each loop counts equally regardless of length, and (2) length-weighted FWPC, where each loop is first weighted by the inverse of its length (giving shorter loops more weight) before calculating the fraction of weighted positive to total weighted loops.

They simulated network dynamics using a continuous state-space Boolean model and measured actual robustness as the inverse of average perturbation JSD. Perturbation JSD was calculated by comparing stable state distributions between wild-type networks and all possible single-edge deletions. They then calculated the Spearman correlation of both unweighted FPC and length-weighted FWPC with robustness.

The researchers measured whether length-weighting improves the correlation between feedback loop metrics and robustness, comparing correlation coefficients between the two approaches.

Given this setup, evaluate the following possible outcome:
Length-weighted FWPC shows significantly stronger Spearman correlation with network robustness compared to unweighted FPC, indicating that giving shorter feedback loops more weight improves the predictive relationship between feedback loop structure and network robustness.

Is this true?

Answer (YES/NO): YES